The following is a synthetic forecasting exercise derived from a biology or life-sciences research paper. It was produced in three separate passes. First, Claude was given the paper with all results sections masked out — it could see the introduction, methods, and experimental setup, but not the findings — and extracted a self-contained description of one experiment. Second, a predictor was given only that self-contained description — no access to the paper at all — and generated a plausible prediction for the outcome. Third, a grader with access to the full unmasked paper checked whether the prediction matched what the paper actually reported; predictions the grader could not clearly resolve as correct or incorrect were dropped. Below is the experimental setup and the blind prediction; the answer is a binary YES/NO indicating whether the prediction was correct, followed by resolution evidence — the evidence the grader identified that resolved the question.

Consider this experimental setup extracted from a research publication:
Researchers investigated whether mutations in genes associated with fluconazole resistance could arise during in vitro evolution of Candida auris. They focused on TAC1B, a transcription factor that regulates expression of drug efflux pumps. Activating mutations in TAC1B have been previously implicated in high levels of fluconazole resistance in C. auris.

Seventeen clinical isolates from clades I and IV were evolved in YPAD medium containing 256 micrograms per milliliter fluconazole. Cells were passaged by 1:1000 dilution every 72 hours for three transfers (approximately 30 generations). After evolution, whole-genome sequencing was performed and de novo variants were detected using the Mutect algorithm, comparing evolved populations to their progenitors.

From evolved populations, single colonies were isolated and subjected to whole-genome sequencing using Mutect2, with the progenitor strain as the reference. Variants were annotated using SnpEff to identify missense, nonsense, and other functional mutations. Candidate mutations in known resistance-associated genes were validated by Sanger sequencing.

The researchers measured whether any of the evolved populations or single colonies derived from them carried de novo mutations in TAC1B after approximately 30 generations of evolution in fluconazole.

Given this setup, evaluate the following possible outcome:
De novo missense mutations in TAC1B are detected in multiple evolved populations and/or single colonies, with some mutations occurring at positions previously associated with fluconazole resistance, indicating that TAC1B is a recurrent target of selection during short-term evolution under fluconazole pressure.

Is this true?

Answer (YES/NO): NO